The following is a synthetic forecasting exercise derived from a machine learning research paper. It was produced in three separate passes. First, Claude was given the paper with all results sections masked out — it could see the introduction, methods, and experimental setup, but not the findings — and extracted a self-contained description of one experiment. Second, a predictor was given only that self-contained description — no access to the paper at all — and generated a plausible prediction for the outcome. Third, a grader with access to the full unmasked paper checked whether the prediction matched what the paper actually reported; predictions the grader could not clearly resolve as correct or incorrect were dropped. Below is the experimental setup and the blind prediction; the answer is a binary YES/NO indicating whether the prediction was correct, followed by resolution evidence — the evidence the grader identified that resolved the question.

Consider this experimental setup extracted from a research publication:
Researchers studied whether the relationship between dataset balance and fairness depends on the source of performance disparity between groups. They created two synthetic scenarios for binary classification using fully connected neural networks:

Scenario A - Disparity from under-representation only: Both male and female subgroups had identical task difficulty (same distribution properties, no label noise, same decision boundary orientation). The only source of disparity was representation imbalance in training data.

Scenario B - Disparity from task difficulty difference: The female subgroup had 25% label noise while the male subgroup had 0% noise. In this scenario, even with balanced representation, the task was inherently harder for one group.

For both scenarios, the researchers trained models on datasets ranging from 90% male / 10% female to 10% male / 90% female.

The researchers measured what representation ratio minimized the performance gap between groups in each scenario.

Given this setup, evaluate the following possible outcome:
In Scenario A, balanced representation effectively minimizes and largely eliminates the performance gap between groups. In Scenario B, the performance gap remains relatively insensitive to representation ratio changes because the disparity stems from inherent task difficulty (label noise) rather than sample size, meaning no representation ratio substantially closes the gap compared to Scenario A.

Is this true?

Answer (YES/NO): NO